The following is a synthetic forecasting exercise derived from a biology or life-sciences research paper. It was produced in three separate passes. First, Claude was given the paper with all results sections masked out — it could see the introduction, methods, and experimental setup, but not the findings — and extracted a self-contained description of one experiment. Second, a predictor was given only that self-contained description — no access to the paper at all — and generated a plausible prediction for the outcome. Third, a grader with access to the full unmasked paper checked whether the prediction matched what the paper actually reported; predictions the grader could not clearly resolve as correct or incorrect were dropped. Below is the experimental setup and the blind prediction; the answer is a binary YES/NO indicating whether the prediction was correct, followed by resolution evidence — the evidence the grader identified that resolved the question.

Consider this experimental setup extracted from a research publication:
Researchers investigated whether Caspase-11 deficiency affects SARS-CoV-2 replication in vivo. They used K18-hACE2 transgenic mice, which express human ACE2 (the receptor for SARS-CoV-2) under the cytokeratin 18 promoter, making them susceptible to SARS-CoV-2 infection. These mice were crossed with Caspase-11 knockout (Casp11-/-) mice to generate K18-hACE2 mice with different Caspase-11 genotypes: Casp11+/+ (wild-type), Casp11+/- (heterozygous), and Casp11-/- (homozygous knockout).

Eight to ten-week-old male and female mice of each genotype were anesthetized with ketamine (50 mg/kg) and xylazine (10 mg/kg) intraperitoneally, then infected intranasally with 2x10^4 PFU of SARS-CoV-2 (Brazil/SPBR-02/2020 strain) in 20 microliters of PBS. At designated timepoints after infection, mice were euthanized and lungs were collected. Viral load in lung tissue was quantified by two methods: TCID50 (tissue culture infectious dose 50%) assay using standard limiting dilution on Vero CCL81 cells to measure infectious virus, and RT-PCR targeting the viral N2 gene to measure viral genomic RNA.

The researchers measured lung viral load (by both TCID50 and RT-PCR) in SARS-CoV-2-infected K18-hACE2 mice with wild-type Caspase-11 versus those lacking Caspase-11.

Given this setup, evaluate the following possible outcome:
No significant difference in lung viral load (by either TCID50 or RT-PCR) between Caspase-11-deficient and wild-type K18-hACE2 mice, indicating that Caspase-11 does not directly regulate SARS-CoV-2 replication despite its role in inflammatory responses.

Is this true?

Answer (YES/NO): YES